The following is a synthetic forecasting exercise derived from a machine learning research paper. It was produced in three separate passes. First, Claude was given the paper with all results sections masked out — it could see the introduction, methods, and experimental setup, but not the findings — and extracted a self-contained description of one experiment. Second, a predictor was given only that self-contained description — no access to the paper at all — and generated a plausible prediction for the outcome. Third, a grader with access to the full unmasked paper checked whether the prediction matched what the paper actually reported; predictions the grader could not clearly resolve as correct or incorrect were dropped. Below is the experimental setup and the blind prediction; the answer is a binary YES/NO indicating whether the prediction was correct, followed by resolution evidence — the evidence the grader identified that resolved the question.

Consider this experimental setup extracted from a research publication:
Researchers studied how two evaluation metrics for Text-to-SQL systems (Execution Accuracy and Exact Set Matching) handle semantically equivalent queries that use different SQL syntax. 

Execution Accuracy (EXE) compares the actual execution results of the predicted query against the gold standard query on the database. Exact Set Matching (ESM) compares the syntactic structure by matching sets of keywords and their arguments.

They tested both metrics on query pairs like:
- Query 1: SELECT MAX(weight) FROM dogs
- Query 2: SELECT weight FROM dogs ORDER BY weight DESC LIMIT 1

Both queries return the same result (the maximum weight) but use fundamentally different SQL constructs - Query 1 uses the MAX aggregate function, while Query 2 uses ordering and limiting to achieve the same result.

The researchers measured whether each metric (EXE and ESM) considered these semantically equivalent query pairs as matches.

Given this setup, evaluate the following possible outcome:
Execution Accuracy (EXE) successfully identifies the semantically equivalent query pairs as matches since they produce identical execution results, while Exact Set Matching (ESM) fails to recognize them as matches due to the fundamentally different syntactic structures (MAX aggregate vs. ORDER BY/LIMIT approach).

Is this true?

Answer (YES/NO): YES